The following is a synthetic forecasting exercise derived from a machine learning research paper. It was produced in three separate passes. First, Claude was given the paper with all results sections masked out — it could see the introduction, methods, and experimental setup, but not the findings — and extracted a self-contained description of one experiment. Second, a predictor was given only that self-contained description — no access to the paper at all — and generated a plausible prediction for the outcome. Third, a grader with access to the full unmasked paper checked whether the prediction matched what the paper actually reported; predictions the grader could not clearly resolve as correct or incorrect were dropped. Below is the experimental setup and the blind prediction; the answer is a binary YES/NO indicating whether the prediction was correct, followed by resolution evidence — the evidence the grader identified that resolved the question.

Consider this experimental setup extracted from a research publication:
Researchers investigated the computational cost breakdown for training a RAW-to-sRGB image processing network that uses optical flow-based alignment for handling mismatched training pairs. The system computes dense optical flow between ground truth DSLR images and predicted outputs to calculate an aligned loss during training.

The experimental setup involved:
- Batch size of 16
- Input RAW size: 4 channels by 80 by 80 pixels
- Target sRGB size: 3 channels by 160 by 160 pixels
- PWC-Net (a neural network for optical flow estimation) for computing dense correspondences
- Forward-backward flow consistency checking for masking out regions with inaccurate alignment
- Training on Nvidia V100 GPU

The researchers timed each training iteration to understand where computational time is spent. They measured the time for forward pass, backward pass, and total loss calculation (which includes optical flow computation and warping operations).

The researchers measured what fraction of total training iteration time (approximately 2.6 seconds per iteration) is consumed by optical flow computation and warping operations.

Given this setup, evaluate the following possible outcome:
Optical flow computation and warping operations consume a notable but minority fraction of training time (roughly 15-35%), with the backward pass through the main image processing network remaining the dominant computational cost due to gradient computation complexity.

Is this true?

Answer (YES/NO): NO